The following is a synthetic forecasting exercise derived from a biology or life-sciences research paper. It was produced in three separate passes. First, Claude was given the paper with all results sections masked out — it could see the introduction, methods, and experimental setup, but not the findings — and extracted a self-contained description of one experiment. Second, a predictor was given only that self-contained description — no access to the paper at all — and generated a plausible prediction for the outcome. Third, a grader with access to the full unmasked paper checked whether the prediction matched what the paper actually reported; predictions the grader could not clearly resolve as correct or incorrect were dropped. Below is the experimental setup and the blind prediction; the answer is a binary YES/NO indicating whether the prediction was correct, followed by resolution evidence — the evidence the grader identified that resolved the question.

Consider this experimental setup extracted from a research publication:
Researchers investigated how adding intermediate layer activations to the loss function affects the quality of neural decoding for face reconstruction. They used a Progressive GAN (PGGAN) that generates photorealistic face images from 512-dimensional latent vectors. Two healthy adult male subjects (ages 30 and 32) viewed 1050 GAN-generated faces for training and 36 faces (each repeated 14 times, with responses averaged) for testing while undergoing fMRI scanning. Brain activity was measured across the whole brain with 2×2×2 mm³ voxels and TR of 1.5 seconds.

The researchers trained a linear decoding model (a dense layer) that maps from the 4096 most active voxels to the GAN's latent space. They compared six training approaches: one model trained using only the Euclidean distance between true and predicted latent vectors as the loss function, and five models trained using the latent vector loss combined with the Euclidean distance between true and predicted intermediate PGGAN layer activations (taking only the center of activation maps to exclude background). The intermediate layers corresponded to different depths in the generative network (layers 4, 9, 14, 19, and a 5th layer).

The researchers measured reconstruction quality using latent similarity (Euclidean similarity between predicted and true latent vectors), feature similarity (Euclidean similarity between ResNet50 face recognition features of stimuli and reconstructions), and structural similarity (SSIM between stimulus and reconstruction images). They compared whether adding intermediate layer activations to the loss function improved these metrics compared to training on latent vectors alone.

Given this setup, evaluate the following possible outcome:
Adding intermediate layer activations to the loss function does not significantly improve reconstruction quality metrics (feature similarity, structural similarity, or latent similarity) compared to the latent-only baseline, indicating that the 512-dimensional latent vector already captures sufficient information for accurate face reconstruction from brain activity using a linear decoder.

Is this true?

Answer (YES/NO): YES